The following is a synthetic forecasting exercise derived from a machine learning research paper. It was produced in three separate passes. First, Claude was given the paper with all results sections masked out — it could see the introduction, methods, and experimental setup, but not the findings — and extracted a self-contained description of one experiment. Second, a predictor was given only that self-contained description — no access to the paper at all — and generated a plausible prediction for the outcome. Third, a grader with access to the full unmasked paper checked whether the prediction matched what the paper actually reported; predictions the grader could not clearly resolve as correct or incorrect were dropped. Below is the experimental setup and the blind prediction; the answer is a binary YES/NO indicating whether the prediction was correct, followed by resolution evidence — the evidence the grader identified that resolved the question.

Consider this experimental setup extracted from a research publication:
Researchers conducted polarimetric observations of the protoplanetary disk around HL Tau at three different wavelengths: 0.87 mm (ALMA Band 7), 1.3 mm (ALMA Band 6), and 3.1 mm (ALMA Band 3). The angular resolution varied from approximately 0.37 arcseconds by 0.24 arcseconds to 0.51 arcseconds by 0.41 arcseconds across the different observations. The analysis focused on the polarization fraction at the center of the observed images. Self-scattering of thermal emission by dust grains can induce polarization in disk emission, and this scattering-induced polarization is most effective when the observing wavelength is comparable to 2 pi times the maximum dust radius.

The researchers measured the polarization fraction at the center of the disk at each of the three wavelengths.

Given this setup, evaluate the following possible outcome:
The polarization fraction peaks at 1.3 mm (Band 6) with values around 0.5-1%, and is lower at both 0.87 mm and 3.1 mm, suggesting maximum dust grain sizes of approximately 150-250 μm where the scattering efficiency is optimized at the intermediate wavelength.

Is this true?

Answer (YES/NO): NO